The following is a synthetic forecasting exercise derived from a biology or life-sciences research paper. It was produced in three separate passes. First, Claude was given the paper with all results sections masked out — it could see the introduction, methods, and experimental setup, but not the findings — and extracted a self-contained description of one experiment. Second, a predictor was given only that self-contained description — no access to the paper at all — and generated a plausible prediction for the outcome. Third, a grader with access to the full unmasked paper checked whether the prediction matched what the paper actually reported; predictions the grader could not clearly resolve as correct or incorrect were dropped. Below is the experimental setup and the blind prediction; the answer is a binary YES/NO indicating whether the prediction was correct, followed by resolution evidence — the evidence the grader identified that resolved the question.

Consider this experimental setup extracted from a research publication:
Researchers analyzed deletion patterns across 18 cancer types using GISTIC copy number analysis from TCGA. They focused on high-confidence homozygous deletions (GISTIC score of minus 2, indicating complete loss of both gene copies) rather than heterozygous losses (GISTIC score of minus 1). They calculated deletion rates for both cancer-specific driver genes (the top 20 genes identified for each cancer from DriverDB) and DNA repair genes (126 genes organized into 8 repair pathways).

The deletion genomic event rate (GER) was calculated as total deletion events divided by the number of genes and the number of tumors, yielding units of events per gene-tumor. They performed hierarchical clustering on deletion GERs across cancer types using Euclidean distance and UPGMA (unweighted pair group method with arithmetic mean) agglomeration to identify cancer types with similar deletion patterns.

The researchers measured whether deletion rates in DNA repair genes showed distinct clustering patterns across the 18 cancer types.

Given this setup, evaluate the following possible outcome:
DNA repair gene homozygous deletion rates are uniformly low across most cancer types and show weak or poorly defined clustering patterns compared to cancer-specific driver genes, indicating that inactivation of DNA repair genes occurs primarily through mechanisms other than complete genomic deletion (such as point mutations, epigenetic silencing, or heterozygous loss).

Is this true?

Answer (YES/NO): NO